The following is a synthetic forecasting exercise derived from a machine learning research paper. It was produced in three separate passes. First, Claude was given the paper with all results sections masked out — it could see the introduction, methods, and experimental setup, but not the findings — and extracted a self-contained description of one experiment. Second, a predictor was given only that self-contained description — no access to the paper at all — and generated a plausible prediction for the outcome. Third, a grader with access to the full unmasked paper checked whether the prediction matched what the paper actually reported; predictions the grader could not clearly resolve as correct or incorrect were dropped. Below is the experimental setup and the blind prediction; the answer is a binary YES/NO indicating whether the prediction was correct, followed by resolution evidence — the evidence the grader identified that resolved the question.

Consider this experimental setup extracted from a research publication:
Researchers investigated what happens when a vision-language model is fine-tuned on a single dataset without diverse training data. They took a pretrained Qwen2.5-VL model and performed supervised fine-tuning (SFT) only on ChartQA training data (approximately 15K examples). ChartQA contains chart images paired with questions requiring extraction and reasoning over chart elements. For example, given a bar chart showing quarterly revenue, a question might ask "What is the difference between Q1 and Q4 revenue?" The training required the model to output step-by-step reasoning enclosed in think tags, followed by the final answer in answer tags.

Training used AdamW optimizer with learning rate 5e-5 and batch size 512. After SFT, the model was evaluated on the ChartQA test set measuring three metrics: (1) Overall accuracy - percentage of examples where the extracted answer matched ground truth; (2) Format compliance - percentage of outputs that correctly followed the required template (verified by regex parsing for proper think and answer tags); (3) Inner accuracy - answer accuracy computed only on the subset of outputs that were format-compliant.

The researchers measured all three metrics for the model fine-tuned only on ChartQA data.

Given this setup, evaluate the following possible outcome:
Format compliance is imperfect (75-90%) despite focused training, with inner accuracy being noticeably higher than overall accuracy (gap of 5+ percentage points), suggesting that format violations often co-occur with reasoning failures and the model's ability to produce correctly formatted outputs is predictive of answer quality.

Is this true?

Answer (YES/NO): NO